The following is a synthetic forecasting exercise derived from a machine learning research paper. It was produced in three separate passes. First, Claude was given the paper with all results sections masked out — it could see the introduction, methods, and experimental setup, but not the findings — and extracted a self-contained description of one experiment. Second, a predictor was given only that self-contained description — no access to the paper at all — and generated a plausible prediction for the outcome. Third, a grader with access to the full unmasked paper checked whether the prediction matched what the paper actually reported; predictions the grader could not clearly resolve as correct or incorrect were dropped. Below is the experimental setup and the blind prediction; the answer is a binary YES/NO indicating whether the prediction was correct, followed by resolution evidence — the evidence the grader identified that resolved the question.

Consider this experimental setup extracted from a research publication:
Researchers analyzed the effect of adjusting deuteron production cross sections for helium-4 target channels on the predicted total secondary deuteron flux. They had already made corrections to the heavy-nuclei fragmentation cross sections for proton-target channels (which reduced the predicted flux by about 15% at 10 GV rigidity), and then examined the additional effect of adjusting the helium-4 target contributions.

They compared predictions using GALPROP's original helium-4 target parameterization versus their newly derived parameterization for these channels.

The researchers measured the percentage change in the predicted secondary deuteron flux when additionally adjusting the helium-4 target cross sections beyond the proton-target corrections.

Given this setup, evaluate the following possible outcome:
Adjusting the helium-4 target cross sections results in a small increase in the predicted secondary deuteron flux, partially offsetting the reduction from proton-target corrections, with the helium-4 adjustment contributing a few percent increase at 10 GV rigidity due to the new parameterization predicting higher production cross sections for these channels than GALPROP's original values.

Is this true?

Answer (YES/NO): NO